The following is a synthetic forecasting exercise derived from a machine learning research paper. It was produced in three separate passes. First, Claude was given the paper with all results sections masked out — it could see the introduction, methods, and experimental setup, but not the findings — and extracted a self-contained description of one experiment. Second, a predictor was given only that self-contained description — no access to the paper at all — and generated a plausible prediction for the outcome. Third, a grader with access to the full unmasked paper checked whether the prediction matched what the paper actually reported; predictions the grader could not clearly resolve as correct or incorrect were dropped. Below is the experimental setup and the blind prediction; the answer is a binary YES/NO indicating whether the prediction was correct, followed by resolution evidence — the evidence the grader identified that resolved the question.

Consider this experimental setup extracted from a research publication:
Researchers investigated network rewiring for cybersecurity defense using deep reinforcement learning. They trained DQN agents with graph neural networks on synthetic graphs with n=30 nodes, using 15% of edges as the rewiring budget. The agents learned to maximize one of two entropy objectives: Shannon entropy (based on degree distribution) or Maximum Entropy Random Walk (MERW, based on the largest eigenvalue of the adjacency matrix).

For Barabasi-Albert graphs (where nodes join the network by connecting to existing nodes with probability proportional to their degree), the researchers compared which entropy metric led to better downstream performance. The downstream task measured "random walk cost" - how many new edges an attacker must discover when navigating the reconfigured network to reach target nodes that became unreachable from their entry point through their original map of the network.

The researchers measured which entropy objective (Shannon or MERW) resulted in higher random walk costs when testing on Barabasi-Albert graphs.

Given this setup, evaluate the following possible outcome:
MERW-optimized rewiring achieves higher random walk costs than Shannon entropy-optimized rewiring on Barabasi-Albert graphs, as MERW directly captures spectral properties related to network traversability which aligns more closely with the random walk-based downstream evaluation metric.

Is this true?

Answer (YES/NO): NO